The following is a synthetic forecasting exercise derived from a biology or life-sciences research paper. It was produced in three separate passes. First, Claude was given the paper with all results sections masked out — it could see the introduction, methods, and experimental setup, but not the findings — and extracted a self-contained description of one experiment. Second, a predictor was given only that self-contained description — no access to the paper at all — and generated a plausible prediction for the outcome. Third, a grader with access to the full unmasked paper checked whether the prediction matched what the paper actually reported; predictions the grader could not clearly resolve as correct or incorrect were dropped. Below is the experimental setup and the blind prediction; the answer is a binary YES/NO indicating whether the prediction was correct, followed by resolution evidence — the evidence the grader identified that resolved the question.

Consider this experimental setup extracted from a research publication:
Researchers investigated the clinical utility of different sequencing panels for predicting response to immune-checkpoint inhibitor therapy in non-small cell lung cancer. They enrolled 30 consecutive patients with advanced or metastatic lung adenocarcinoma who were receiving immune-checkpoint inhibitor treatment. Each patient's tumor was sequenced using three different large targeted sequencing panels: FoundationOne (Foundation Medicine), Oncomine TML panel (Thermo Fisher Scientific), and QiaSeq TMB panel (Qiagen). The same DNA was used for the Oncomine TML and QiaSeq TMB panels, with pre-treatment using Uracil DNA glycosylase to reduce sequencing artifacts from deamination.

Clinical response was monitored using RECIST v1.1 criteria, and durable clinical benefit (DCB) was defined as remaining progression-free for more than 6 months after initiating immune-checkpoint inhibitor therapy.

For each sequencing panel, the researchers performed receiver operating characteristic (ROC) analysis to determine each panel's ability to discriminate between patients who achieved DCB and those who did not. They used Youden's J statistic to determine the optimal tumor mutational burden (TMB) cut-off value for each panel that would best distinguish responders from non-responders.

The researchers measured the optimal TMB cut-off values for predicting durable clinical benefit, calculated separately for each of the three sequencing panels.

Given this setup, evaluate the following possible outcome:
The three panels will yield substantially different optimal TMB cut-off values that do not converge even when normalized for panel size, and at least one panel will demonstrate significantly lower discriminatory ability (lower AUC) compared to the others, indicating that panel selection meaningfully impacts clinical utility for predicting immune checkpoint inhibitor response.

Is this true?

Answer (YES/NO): NO